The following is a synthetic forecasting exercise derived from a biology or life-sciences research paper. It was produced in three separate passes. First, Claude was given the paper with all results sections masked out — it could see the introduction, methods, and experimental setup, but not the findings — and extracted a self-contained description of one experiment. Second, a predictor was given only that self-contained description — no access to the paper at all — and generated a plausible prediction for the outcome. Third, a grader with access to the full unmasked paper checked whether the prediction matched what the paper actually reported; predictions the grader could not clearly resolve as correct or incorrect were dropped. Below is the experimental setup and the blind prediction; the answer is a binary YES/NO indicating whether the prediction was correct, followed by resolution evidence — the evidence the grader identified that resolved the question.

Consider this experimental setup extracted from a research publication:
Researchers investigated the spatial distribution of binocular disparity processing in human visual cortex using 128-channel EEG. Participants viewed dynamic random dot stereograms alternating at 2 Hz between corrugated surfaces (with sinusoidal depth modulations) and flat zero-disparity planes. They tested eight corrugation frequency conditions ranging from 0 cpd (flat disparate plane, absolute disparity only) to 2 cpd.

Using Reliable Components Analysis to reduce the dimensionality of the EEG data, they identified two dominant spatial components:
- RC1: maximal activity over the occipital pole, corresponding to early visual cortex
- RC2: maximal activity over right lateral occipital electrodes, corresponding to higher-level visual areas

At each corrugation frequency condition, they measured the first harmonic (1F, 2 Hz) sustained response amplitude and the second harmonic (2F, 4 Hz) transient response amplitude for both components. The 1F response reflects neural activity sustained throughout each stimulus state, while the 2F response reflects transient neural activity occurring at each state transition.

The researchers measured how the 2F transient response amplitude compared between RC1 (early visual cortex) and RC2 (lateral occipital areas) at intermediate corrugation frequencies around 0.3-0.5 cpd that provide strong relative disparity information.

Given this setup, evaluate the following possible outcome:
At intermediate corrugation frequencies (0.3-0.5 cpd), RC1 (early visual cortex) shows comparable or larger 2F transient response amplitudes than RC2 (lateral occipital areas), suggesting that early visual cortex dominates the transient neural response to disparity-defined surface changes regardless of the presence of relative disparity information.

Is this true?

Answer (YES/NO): YES